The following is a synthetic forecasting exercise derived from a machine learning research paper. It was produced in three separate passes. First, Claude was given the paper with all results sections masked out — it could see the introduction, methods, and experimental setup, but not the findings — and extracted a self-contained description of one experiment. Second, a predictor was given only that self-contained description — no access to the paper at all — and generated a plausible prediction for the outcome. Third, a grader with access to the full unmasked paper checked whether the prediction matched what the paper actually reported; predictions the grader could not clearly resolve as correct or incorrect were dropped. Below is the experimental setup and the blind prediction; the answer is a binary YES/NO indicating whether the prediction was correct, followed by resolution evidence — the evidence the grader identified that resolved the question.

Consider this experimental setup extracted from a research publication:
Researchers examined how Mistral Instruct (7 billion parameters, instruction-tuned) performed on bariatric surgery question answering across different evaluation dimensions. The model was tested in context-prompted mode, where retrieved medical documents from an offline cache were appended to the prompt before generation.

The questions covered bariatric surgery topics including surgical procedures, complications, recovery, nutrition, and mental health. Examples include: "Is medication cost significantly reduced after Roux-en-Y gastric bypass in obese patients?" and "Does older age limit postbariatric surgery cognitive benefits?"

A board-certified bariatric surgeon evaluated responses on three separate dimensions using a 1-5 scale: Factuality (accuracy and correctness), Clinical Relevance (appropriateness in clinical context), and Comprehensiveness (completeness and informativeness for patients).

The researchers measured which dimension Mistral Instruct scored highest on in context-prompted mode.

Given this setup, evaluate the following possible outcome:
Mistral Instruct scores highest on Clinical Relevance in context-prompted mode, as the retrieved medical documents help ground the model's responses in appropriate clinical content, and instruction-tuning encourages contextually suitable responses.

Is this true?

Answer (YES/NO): NO